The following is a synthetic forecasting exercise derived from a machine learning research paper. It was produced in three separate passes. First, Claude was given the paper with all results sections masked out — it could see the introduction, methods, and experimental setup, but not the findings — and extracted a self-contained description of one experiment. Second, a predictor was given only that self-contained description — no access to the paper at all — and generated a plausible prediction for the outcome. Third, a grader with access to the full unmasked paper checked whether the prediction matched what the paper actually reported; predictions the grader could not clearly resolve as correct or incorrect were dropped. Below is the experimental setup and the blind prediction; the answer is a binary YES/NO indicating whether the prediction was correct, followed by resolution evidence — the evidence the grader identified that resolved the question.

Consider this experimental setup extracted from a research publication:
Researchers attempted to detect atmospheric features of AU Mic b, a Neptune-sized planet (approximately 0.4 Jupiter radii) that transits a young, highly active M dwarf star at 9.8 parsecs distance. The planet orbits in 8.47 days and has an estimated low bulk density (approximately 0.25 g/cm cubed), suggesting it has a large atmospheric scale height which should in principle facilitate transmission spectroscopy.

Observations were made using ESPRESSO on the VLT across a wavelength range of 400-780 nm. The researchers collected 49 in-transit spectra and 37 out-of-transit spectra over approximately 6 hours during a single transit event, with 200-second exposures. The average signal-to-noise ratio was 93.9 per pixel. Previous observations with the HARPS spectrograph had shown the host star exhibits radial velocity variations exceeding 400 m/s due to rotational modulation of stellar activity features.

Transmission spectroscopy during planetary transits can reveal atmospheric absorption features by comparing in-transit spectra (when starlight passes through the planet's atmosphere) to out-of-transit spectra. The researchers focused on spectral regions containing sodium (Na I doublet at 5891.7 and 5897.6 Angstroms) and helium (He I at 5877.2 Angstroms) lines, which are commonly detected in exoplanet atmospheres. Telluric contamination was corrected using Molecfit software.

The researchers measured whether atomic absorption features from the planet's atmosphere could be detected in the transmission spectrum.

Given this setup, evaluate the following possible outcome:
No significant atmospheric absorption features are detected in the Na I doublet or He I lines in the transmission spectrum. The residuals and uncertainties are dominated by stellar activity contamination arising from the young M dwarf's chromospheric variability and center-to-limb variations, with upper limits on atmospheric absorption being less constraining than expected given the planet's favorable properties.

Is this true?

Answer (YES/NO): NO